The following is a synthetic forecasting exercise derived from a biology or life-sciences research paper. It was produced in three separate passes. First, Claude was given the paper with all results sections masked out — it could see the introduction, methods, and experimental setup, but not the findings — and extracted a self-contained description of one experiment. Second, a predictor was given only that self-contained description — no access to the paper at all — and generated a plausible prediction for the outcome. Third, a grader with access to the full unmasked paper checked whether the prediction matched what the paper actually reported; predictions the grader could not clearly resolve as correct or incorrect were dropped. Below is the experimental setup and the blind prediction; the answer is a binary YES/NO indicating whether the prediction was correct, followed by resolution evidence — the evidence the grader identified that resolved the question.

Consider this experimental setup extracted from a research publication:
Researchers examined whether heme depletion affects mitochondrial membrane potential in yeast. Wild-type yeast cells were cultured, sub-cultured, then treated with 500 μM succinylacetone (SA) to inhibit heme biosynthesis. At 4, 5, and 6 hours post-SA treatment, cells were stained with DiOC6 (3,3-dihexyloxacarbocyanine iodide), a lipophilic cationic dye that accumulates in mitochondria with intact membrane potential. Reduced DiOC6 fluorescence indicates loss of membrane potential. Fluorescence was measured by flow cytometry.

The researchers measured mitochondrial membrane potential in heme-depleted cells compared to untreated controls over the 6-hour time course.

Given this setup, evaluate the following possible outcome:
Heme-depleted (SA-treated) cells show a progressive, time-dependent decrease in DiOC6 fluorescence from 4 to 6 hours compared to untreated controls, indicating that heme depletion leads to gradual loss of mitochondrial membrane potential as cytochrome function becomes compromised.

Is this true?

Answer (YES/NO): NO